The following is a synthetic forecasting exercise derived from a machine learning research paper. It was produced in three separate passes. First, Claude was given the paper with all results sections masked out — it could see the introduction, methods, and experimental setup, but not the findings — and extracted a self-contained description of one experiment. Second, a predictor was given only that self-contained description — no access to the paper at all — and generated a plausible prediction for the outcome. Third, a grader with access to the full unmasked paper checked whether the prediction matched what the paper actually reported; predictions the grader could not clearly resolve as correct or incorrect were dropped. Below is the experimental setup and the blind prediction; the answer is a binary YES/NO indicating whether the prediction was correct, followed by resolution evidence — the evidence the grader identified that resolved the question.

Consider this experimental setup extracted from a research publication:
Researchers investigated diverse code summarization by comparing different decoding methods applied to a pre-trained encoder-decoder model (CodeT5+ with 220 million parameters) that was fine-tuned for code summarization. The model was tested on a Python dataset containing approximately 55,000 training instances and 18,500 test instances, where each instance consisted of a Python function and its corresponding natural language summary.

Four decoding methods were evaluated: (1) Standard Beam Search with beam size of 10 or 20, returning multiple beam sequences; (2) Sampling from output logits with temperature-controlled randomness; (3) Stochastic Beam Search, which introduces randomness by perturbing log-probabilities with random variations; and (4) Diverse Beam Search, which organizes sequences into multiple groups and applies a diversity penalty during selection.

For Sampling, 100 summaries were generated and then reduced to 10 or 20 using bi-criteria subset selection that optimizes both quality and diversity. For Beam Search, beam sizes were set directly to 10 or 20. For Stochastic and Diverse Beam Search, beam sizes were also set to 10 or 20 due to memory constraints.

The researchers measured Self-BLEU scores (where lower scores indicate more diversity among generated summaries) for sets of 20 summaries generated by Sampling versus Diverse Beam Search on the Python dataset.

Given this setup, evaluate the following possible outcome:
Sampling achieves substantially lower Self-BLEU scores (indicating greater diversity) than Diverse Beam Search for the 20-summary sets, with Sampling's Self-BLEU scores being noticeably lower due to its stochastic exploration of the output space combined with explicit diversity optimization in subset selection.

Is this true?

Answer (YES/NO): YES